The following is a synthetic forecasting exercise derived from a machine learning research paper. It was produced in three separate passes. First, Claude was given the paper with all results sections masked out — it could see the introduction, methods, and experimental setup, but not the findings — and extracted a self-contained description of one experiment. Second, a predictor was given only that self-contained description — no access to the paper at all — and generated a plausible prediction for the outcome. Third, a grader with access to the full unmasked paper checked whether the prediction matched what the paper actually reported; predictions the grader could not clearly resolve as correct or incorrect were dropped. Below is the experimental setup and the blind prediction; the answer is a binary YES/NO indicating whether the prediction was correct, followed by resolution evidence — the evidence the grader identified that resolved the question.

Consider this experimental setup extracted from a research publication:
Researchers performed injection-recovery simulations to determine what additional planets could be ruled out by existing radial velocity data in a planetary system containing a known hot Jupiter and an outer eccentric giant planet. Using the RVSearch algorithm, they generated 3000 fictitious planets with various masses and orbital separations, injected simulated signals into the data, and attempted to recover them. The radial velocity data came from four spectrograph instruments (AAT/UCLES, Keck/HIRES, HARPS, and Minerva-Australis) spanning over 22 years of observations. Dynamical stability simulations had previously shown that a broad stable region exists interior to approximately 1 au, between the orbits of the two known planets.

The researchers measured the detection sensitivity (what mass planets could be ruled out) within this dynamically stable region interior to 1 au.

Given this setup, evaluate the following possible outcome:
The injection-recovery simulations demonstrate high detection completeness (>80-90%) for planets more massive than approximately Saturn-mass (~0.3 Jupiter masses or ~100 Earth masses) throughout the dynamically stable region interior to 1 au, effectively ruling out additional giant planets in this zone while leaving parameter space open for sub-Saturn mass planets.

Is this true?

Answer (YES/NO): NO